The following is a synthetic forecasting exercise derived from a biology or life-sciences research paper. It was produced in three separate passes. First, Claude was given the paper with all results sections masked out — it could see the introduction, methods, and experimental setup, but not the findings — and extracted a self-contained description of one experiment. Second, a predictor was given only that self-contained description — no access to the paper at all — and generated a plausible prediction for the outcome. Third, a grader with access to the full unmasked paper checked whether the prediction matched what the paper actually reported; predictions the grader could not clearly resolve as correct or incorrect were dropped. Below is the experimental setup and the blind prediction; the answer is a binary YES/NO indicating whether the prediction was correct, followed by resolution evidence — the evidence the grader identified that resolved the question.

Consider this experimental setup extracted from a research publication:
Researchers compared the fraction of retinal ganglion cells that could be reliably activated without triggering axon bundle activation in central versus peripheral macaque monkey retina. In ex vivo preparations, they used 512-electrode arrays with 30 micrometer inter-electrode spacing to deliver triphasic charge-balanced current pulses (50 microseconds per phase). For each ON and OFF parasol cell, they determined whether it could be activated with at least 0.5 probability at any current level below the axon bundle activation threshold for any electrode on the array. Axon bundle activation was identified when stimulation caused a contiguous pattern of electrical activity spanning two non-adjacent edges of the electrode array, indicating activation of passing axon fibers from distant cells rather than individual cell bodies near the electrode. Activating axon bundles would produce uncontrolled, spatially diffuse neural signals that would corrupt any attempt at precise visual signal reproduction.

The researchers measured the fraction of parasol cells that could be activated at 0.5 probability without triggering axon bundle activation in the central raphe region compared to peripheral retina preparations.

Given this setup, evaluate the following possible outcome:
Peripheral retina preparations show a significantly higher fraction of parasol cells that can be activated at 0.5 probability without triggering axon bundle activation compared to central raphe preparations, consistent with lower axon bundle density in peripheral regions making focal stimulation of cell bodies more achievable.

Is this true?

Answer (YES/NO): NO